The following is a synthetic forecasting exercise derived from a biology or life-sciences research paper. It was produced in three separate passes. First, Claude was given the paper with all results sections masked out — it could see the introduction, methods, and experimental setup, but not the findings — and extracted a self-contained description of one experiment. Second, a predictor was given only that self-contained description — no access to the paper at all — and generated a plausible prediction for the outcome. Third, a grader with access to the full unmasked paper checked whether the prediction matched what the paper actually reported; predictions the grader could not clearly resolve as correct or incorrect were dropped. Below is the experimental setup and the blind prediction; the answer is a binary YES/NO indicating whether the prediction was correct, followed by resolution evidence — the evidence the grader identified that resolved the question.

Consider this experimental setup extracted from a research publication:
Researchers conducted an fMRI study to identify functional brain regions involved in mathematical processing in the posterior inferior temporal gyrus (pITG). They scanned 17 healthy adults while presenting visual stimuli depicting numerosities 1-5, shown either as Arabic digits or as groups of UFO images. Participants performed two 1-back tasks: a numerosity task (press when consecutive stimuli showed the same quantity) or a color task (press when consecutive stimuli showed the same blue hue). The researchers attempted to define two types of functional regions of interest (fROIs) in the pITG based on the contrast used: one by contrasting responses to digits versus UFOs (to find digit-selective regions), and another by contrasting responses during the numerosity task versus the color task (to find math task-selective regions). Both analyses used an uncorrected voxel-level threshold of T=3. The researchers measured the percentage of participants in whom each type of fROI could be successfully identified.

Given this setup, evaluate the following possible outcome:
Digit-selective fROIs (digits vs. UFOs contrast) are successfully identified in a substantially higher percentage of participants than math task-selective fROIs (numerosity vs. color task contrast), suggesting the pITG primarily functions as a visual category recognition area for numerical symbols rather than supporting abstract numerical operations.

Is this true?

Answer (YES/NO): NO